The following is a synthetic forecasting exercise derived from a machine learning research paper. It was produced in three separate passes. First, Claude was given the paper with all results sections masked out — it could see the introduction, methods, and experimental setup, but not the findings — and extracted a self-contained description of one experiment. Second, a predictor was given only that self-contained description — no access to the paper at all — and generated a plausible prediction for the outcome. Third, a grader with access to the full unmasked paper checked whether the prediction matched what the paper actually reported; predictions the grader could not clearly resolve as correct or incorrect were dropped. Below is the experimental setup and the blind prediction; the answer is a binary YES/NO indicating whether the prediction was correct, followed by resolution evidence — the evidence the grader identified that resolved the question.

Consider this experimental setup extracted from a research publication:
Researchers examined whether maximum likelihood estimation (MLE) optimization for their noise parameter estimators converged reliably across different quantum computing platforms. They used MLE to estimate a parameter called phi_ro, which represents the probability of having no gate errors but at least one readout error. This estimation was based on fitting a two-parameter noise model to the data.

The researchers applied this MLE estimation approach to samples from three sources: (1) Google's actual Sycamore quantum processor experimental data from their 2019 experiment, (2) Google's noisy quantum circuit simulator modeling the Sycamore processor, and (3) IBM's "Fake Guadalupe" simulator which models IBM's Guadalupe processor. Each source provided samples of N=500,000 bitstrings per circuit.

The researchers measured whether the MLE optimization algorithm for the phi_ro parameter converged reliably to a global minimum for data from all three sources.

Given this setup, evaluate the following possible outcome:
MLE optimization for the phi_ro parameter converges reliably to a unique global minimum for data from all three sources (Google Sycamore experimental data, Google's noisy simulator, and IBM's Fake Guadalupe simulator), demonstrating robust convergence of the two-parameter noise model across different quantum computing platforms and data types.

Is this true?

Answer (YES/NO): NO